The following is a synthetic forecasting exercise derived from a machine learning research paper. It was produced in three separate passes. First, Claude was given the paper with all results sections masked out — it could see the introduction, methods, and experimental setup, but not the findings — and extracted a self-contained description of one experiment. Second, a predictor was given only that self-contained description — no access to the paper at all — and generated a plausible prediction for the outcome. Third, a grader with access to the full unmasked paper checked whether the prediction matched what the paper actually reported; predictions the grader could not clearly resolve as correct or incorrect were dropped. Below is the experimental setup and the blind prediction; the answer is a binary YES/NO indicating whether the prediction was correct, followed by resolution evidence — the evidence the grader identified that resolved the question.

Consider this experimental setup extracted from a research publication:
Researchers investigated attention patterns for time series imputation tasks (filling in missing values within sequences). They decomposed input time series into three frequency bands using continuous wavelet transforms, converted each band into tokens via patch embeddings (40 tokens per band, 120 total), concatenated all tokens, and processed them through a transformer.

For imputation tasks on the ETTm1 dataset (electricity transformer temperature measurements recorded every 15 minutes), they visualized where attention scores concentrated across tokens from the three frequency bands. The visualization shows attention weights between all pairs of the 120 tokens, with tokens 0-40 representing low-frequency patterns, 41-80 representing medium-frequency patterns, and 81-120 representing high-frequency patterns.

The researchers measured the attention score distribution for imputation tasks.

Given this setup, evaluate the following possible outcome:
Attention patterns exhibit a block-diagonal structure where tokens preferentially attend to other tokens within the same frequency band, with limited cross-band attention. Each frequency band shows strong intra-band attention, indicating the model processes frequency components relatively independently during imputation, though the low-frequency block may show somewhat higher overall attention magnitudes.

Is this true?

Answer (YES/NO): NO